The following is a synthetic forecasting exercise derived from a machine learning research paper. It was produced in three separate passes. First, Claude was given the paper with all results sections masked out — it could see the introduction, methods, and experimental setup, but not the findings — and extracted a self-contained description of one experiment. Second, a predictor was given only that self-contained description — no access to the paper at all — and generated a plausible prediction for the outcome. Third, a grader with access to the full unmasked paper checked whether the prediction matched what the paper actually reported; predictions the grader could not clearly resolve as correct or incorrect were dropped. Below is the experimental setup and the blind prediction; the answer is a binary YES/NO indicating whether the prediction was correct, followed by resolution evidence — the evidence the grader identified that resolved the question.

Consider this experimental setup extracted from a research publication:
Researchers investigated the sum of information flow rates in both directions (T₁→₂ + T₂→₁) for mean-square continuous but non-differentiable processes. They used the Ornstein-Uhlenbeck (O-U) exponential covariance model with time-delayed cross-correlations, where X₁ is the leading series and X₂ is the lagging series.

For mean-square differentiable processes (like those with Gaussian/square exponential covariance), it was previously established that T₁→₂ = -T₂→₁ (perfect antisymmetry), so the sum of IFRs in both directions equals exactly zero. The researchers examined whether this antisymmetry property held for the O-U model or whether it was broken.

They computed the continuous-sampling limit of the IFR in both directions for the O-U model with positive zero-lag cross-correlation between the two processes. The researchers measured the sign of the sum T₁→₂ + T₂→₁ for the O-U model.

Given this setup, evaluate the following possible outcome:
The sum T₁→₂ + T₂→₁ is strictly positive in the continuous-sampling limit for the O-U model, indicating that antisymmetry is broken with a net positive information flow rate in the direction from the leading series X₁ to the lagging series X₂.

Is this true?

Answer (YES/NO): YES